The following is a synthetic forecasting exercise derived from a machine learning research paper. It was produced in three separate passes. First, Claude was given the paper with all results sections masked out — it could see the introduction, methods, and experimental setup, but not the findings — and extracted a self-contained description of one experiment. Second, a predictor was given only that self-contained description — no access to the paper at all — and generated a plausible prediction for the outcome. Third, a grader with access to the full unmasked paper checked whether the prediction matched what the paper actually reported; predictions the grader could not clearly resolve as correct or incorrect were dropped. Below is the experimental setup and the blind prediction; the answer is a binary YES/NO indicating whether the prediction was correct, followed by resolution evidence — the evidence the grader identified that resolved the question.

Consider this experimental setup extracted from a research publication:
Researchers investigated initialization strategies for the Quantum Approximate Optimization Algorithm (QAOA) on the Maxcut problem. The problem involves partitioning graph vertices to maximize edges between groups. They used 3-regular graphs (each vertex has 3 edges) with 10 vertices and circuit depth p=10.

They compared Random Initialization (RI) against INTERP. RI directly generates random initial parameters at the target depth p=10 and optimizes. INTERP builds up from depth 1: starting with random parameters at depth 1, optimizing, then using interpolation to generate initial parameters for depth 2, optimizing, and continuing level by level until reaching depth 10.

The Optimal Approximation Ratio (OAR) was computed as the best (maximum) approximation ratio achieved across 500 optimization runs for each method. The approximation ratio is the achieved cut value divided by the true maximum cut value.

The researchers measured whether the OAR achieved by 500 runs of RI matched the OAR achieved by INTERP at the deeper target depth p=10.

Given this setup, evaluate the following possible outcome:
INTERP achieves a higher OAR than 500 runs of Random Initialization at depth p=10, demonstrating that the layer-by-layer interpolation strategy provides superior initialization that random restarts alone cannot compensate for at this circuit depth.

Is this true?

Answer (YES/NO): YES